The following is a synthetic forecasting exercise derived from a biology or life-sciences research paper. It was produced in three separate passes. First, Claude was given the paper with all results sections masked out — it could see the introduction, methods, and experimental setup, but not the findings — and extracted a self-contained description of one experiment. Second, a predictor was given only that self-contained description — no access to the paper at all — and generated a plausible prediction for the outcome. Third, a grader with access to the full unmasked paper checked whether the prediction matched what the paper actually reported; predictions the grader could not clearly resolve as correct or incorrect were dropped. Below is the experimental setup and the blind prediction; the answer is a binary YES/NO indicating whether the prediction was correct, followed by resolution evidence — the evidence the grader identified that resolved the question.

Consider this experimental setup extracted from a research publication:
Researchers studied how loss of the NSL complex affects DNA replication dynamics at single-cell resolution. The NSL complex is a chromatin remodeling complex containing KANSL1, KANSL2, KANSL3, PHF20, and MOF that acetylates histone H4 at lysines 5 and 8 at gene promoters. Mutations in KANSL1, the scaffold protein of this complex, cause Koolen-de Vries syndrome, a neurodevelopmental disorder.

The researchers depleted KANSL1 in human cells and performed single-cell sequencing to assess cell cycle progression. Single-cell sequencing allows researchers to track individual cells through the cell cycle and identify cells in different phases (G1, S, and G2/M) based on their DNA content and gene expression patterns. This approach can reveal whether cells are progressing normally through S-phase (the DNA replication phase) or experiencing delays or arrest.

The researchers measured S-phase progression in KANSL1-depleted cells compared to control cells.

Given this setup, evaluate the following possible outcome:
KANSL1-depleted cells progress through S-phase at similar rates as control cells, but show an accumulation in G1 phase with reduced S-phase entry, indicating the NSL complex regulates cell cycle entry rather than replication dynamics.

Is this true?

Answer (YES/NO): NO